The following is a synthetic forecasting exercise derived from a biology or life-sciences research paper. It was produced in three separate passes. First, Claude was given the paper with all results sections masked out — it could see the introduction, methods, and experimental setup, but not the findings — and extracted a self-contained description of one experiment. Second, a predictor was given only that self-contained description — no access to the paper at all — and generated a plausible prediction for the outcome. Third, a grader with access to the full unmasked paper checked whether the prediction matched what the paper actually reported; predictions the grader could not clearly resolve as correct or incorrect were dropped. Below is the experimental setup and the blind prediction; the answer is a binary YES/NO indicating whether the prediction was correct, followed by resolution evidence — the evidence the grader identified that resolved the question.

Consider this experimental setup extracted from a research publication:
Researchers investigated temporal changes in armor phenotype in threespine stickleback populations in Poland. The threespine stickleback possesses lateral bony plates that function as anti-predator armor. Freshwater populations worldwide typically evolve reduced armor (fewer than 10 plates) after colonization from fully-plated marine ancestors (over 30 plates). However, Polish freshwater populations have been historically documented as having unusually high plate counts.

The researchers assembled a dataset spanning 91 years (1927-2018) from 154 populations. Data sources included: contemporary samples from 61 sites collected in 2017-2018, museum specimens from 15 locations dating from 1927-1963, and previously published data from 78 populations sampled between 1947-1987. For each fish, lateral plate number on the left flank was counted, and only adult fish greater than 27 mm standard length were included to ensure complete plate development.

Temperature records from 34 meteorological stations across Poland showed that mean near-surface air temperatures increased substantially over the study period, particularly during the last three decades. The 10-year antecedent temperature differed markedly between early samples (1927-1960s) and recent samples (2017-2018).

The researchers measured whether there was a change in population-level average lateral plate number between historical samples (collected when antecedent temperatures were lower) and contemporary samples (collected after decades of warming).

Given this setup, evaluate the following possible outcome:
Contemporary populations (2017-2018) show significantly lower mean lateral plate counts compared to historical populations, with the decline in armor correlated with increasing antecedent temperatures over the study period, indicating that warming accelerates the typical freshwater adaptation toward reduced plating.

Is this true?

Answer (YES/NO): YES